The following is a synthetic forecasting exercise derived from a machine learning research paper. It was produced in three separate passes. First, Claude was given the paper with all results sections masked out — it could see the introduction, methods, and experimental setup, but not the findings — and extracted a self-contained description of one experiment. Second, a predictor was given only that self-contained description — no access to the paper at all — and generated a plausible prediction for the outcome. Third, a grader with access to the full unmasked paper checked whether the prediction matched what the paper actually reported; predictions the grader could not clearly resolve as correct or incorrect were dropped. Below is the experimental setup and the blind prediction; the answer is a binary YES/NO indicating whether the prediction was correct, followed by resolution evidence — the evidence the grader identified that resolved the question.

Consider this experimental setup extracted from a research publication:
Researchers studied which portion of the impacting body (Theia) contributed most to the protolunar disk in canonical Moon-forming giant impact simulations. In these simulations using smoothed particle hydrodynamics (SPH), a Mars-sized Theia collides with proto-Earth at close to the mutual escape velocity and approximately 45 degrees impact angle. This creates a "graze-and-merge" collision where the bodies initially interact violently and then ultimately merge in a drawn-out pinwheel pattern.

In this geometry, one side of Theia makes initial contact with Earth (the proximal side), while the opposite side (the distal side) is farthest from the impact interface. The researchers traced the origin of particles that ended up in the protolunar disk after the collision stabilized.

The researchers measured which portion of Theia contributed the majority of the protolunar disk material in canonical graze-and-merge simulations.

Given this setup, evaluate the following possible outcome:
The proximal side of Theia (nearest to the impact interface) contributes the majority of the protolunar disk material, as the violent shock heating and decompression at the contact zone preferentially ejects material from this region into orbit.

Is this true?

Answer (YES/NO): NO